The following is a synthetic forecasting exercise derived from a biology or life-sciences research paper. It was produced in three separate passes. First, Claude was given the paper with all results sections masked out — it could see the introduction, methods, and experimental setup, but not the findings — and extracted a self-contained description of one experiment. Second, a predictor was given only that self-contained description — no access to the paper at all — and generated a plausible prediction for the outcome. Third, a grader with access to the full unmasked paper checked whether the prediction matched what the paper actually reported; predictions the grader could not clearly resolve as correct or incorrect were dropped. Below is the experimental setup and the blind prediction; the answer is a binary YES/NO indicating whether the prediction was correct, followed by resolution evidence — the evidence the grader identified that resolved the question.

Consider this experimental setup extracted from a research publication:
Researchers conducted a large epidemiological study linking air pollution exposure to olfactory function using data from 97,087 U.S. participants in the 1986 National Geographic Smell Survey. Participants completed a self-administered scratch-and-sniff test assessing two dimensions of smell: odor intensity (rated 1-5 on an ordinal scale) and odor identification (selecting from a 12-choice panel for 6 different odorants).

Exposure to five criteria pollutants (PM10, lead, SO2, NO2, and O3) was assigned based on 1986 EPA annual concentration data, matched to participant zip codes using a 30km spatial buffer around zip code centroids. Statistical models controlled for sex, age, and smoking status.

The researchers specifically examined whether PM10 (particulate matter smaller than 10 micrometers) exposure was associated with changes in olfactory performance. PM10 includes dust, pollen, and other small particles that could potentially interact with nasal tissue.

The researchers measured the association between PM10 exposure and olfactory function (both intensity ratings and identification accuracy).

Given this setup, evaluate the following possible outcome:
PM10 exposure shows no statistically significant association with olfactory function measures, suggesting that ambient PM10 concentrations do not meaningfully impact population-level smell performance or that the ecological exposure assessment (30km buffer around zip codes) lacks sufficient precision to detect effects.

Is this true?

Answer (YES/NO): NO